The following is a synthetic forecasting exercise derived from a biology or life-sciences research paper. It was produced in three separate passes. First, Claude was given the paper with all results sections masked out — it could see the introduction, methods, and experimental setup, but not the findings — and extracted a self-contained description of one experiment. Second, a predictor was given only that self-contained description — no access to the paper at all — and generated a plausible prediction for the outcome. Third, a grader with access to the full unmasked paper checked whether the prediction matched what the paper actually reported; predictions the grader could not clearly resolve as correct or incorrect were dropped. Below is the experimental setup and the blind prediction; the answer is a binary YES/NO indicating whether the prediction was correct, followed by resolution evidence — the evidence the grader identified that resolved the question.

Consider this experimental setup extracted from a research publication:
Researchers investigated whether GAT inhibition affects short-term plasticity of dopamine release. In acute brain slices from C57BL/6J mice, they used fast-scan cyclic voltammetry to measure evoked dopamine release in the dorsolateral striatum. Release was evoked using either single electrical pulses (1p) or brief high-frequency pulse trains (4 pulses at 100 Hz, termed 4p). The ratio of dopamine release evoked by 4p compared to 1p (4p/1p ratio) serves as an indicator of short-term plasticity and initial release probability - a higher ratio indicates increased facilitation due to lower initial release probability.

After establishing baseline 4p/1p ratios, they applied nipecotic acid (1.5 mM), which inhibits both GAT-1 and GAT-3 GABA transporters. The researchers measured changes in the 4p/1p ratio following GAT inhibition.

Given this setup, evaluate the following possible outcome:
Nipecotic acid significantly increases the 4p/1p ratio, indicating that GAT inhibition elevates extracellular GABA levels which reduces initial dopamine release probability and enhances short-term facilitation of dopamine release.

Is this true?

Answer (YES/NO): YES